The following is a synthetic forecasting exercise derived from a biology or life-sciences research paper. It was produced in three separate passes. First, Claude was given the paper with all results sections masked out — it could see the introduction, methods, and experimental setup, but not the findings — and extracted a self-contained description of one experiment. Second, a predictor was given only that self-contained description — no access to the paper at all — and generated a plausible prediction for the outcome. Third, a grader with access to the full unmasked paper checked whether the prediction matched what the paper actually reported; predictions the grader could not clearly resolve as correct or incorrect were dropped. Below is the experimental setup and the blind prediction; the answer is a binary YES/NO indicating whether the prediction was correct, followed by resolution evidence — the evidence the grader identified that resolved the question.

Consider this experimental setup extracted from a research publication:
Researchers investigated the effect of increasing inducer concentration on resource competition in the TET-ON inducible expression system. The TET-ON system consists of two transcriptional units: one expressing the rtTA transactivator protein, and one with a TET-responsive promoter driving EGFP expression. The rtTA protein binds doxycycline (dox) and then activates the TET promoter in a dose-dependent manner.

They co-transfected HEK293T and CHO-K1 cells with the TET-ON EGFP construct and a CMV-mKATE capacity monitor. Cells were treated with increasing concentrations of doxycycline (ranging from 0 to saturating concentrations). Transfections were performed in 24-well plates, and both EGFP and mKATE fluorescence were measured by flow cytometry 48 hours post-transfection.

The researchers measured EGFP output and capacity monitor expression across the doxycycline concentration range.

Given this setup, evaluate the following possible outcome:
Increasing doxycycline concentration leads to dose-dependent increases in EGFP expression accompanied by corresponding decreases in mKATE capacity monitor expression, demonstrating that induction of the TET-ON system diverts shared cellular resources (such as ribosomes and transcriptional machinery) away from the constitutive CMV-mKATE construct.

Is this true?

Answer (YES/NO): YES